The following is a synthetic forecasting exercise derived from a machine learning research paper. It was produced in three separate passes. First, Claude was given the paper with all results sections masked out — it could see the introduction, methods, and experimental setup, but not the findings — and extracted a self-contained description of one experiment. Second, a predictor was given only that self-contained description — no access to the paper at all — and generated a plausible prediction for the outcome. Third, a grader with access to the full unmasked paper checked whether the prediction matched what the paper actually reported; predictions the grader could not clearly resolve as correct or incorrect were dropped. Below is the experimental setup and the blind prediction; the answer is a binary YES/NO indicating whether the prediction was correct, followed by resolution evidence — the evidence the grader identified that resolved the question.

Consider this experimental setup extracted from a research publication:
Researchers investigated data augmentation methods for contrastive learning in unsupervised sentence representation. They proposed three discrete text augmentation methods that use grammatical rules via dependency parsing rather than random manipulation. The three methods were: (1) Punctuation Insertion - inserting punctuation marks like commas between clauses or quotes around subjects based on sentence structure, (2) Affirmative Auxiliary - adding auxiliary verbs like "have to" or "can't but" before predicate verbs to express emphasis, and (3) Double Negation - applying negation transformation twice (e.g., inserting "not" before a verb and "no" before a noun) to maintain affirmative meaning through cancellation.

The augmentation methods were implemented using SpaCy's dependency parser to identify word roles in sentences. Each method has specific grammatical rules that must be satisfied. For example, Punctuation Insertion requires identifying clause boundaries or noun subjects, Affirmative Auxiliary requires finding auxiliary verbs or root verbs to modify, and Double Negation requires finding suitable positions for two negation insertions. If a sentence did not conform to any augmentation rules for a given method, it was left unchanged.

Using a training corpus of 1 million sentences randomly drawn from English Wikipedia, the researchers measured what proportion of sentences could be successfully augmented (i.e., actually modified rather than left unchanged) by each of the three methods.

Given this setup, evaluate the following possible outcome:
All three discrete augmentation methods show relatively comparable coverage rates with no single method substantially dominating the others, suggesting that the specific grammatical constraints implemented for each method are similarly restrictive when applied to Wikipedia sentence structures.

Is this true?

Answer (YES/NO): NO